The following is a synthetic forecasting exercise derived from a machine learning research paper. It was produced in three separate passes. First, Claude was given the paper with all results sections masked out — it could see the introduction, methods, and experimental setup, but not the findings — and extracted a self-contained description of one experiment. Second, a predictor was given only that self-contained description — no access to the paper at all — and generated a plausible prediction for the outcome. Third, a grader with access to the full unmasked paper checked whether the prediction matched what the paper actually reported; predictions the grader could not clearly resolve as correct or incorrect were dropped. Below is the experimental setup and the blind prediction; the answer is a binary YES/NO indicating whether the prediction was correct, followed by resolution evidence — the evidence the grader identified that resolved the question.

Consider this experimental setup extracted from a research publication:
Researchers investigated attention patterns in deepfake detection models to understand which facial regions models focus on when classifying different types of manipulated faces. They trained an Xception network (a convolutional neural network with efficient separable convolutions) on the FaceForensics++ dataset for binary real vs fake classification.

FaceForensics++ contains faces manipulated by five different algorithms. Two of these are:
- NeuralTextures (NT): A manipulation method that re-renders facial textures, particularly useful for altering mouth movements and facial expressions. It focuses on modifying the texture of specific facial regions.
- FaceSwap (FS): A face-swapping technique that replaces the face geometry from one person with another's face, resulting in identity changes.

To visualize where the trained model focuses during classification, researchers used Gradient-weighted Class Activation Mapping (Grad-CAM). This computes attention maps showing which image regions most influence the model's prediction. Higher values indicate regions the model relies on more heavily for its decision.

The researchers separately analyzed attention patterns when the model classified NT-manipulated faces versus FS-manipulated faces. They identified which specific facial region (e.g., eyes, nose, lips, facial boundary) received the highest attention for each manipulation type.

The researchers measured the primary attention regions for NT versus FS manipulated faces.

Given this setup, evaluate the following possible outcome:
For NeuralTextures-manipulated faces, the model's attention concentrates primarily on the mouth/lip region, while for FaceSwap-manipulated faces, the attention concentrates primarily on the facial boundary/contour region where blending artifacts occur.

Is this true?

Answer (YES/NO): NO